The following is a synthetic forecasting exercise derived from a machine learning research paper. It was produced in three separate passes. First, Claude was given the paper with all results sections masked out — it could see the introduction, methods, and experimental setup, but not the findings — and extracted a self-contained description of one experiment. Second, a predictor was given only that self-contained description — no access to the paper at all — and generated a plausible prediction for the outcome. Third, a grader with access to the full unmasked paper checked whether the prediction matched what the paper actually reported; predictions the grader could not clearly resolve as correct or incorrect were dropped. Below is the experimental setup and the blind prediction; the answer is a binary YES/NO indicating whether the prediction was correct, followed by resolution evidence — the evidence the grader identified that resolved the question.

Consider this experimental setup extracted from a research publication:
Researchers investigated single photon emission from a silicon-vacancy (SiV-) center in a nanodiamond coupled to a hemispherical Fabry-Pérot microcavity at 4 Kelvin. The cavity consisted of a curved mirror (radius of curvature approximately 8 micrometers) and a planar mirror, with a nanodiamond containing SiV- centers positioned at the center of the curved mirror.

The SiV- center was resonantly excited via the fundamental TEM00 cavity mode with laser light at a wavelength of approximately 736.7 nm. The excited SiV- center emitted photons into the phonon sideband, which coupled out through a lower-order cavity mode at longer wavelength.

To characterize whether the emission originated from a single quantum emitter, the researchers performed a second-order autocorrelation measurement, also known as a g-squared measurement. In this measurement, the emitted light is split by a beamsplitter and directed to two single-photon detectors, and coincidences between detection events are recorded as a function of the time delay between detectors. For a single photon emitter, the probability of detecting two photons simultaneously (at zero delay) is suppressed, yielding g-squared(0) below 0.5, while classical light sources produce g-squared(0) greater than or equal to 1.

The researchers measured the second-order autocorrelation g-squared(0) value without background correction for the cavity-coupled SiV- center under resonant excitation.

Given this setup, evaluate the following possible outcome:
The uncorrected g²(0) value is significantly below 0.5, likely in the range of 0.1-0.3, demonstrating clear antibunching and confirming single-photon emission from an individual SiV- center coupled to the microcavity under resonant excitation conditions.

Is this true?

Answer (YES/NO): NO